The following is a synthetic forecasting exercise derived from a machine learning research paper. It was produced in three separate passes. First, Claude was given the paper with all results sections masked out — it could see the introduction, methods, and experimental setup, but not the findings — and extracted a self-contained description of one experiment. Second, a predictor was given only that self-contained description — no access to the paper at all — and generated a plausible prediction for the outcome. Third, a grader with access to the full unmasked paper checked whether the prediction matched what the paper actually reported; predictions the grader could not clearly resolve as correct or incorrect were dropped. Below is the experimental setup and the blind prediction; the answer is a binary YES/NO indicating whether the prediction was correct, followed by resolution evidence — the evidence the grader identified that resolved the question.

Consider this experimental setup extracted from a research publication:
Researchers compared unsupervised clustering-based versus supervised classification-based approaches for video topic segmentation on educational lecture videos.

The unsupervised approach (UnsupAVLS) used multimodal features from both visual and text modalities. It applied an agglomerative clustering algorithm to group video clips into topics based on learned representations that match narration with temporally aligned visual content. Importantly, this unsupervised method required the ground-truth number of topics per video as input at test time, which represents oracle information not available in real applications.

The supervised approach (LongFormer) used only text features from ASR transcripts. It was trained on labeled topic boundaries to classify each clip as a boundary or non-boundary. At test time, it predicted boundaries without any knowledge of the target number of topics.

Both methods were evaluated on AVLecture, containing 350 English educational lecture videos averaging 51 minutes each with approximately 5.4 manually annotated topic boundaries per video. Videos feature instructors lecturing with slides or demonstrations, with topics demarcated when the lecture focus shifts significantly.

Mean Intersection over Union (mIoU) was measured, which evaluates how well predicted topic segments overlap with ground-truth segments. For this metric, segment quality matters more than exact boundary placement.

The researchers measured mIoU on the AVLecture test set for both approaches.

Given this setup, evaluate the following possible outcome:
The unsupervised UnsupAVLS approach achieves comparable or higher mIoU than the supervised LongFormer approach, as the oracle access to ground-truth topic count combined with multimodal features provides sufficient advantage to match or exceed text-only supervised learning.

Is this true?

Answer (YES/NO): YES